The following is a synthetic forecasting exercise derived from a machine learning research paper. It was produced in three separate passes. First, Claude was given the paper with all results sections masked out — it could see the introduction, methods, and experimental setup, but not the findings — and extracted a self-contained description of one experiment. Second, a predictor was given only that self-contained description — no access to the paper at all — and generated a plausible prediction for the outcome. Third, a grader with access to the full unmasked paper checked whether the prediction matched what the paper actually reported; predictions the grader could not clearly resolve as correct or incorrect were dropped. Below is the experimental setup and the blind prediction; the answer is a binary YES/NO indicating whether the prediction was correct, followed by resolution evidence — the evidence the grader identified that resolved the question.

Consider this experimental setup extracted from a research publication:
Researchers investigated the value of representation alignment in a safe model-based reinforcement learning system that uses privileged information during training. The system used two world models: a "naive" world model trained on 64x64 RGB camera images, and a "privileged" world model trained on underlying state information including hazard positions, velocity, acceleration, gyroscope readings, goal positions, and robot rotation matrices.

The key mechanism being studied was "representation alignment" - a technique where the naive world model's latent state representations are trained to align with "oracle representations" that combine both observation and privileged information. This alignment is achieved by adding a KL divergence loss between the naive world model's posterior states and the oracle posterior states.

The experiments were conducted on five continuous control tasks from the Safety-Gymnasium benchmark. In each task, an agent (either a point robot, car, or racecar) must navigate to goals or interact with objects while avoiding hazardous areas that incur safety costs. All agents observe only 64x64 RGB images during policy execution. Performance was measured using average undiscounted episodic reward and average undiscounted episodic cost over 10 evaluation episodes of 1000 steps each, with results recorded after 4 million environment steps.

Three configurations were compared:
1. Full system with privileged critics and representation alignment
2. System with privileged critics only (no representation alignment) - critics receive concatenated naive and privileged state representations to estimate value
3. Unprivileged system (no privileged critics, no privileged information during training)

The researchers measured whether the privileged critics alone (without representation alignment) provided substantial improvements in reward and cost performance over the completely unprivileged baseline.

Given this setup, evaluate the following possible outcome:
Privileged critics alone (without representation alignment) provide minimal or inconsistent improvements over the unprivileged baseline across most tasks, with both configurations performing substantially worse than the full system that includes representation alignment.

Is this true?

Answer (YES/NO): YES